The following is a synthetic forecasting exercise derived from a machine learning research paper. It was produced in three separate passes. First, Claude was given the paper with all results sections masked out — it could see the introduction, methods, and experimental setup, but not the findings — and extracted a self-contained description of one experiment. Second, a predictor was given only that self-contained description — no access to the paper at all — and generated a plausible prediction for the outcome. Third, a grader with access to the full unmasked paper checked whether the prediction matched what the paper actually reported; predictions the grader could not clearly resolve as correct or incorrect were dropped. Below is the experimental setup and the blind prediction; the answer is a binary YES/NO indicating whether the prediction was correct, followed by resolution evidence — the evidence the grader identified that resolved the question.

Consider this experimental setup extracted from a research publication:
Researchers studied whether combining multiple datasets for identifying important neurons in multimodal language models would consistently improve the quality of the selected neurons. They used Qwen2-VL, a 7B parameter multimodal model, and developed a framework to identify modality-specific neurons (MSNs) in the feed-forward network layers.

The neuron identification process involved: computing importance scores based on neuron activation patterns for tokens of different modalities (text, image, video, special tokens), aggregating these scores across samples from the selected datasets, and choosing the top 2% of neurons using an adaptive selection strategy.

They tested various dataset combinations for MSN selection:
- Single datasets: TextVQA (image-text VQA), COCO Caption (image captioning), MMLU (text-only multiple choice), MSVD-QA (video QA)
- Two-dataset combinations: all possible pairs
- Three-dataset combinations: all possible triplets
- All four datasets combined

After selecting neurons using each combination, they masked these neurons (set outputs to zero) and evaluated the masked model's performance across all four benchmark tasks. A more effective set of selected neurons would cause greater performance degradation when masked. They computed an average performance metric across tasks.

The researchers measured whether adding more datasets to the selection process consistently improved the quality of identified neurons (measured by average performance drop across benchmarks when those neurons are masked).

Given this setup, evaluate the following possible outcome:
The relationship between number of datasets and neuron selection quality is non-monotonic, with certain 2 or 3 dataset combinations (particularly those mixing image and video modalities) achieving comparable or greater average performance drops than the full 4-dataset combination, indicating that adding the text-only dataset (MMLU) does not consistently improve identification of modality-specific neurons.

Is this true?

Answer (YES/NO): NO